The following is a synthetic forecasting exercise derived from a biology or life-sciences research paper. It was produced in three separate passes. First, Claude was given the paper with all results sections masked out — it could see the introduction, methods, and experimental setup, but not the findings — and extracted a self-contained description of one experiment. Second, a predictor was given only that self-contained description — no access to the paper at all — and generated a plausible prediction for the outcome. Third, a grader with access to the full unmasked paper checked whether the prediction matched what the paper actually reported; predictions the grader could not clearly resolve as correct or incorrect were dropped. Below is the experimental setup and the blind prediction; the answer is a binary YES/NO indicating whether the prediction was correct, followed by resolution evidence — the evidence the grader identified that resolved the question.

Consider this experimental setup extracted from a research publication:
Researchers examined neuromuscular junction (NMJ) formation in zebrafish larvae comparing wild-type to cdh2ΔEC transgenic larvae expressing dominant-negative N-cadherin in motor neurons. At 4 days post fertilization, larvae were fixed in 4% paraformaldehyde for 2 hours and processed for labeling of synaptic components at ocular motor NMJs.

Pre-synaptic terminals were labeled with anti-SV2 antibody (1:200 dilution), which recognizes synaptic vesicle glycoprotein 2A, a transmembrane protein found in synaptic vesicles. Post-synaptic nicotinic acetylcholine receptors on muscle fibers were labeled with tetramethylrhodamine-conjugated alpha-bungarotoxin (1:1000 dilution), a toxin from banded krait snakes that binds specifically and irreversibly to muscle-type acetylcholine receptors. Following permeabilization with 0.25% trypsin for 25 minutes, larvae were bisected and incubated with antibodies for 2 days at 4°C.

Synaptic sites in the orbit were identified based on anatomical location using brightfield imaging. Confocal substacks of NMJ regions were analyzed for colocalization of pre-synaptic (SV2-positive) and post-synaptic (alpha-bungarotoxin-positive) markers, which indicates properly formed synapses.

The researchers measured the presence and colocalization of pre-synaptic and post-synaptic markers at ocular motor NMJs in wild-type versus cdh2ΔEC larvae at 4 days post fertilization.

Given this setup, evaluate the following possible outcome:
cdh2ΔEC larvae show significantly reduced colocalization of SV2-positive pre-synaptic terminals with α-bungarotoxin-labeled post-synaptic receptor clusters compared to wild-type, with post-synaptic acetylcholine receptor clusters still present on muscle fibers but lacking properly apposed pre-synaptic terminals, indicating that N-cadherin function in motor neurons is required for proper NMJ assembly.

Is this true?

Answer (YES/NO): NO